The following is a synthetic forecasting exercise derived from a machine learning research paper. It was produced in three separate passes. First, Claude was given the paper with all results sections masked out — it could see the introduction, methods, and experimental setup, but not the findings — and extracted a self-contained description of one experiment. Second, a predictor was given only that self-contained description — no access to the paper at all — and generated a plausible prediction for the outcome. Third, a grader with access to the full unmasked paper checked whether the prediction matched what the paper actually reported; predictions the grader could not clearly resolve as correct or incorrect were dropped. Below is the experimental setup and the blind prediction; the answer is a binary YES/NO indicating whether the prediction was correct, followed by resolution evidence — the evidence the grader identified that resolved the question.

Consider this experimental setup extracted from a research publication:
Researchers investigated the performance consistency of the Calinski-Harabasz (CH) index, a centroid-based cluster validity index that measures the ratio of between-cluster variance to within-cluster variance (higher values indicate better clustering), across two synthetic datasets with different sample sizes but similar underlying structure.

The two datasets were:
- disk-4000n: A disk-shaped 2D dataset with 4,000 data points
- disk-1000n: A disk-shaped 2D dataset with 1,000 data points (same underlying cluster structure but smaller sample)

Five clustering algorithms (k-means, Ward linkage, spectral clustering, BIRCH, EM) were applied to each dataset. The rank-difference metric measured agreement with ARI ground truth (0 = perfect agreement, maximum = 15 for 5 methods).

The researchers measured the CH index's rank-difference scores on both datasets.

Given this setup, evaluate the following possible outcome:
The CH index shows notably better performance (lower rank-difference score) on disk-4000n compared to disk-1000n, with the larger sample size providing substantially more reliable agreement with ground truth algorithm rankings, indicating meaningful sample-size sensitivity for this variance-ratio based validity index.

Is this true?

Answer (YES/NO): YES